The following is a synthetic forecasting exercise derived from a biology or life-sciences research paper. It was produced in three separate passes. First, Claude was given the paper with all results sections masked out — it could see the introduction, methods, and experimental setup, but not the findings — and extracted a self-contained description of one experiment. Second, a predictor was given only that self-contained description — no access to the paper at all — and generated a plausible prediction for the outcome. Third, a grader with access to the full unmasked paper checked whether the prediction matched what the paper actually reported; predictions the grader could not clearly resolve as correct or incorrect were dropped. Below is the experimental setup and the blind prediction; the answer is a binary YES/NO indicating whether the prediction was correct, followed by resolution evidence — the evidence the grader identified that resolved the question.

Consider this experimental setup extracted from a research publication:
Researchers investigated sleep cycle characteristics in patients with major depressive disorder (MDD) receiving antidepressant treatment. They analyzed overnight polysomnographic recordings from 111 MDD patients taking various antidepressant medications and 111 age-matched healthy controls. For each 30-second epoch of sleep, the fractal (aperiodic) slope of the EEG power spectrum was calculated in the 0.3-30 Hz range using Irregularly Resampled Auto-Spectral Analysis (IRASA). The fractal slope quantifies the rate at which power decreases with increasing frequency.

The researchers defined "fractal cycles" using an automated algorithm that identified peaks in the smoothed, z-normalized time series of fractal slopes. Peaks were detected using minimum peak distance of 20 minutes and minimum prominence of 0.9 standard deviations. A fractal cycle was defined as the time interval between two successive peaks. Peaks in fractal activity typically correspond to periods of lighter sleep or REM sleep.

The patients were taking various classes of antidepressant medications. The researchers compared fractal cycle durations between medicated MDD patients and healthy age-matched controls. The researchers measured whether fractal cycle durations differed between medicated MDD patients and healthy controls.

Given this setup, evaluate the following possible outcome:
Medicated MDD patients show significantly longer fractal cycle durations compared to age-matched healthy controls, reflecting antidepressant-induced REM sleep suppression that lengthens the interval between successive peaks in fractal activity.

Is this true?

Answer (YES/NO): YES